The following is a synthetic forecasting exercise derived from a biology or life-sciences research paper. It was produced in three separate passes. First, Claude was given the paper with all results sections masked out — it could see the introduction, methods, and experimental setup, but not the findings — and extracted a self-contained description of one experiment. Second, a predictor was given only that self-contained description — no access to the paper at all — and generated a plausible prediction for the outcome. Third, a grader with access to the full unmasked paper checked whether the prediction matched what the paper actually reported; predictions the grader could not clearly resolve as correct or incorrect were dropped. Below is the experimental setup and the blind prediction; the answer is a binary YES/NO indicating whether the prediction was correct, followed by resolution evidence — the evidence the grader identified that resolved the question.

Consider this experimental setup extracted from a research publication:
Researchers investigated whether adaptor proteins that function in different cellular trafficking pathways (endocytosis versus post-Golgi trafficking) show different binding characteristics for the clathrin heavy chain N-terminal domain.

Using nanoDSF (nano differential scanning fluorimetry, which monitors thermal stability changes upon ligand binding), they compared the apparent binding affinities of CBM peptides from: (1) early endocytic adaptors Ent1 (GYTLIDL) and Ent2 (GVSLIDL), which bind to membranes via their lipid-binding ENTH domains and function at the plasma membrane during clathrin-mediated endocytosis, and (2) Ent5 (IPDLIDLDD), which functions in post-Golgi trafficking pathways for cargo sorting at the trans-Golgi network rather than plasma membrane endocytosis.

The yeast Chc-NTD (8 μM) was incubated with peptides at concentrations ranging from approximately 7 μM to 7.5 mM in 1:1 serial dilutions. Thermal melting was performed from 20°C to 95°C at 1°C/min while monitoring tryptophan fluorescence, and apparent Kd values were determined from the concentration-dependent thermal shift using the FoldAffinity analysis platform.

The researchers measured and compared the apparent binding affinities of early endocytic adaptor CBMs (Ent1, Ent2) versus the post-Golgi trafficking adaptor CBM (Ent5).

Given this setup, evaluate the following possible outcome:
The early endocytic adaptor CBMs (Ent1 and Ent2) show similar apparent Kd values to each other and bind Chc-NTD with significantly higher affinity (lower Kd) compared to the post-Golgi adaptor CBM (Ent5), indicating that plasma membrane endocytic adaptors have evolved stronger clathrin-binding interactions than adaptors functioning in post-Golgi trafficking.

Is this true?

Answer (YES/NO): NO